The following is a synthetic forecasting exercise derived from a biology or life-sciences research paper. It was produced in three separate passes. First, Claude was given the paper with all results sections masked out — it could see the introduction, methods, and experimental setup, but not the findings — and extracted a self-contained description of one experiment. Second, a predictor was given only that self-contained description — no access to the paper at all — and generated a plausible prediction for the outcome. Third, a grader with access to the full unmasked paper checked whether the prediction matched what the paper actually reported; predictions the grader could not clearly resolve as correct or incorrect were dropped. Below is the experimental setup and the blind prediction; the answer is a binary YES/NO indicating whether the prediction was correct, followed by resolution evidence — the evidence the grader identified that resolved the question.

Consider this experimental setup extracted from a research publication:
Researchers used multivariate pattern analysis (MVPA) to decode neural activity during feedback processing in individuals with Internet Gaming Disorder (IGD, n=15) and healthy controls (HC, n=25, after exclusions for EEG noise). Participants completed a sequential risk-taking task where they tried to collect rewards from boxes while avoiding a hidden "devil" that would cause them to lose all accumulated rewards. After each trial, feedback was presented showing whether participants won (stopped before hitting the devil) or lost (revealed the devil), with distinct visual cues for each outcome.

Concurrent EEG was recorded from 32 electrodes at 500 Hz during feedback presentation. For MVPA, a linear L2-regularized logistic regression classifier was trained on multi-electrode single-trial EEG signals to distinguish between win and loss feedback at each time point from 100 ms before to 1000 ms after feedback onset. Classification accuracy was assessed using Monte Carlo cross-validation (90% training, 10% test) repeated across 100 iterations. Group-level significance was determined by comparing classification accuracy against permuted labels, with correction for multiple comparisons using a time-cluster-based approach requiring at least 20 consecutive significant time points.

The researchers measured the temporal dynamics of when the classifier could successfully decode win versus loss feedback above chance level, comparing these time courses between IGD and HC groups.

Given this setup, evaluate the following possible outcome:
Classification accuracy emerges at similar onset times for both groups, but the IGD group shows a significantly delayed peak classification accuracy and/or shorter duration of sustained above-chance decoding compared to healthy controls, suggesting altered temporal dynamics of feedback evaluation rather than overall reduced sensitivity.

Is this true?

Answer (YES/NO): NO